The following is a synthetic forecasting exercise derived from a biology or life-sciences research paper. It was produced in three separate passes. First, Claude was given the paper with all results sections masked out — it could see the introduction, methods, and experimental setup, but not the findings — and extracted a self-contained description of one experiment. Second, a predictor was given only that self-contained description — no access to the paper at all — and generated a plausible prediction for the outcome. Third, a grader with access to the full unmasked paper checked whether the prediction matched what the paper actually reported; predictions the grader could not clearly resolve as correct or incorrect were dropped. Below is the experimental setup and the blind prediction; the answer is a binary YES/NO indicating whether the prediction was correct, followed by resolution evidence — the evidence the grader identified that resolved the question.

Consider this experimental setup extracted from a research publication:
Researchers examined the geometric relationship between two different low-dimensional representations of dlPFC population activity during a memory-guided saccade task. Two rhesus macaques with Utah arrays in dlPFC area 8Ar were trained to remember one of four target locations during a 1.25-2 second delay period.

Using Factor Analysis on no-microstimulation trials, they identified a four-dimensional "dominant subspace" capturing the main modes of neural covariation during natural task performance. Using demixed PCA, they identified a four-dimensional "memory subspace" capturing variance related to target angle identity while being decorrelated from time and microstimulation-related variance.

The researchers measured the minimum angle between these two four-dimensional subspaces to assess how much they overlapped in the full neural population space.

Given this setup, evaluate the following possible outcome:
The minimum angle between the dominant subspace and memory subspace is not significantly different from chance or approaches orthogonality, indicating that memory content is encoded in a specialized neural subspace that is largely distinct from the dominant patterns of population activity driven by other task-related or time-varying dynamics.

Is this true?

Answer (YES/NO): NO